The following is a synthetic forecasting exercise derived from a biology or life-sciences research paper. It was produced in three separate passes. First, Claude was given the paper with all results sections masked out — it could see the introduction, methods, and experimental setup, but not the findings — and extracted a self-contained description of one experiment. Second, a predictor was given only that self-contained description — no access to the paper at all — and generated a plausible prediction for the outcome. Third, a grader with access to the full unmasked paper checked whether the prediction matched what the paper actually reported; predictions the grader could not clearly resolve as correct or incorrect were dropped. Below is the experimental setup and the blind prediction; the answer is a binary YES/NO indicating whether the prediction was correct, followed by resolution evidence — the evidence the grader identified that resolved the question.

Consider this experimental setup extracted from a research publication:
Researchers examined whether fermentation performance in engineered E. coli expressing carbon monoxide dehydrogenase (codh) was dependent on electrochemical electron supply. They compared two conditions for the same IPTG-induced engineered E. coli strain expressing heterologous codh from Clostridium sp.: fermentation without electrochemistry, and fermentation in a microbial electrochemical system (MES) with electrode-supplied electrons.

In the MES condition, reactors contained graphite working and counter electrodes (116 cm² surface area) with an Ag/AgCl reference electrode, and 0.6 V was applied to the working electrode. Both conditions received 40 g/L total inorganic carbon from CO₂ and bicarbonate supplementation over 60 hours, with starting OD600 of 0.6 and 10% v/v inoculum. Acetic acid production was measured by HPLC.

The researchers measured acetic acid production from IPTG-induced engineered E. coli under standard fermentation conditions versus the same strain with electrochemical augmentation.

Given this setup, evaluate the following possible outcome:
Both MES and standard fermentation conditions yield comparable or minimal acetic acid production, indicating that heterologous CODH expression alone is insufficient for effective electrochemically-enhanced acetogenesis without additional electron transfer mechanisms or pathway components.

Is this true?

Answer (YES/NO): NO